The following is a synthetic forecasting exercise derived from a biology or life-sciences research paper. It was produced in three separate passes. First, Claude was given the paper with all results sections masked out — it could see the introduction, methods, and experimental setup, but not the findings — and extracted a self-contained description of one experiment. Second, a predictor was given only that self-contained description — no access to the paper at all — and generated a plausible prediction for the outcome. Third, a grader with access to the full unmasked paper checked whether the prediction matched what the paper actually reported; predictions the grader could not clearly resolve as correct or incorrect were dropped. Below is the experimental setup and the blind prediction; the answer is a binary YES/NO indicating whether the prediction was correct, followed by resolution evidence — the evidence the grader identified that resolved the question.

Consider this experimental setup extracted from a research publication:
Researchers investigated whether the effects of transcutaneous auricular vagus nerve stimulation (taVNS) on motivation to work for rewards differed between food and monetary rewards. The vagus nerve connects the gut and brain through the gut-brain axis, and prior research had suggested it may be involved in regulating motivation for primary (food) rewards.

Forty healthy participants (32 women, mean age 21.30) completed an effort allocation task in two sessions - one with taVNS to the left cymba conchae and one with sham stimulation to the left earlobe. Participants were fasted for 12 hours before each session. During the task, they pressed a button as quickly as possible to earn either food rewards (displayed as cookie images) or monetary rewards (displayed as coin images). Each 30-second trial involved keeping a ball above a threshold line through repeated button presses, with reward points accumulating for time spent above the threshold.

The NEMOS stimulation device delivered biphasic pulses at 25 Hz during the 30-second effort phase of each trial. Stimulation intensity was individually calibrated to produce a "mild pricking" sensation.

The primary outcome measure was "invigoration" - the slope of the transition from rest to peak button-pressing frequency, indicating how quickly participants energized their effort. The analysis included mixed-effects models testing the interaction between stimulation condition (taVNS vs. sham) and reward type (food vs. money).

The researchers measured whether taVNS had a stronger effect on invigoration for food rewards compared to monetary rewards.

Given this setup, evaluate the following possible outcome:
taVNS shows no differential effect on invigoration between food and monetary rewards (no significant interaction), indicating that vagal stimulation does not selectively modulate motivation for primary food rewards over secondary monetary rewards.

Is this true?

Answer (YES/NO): YES